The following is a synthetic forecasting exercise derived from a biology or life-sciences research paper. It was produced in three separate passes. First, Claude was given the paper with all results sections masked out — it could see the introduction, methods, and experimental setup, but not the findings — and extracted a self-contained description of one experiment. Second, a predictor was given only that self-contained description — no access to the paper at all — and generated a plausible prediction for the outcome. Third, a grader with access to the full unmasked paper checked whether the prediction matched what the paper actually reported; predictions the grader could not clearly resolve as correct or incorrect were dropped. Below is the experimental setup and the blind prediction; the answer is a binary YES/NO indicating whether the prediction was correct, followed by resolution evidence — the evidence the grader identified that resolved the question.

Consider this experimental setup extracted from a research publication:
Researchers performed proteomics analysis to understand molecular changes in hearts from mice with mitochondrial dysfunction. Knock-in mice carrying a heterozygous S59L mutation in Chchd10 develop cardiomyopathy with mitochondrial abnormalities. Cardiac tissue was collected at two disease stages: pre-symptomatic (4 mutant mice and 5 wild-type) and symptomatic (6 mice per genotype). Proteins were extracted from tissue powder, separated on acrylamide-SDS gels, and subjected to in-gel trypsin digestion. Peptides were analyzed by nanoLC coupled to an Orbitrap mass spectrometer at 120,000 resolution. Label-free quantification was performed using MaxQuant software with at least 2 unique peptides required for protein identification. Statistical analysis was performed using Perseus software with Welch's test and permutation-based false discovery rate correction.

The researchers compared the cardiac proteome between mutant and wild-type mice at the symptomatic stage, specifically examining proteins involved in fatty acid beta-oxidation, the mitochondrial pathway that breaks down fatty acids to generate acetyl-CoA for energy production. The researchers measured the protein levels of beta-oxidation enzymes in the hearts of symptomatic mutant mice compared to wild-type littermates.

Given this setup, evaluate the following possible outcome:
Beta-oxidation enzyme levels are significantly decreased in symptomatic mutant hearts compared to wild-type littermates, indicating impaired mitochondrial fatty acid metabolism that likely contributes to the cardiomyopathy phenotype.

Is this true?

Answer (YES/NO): YES